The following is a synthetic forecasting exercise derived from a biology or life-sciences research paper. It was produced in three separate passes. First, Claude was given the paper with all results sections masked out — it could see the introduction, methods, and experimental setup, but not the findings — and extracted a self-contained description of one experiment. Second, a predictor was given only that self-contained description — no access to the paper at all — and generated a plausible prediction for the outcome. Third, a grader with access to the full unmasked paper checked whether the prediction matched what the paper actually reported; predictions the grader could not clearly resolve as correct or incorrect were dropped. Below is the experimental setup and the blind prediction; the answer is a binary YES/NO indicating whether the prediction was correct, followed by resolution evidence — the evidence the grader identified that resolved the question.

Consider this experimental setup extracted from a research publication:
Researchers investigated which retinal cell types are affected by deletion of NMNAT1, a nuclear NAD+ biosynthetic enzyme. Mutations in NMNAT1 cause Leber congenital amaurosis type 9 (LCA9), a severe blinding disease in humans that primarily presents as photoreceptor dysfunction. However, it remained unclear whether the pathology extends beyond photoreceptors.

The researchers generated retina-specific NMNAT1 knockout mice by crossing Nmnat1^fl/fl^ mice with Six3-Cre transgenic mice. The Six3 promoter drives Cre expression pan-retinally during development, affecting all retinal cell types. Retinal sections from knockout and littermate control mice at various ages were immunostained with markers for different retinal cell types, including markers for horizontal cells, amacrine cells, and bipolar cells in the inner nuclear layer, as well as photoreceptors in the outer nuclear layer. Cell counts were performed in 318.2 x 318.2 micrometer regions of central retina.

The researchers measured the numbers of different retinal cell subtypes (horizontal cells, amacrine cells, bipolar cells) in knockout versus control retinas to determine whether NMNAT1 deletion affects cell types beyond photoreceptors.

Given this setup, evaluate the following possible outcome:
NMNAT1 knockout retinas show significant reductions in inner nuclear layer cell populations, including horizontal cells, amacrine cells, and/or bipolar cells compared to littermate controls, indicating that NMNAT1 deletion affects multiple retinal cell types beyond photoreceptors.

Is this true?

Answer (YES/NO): YES